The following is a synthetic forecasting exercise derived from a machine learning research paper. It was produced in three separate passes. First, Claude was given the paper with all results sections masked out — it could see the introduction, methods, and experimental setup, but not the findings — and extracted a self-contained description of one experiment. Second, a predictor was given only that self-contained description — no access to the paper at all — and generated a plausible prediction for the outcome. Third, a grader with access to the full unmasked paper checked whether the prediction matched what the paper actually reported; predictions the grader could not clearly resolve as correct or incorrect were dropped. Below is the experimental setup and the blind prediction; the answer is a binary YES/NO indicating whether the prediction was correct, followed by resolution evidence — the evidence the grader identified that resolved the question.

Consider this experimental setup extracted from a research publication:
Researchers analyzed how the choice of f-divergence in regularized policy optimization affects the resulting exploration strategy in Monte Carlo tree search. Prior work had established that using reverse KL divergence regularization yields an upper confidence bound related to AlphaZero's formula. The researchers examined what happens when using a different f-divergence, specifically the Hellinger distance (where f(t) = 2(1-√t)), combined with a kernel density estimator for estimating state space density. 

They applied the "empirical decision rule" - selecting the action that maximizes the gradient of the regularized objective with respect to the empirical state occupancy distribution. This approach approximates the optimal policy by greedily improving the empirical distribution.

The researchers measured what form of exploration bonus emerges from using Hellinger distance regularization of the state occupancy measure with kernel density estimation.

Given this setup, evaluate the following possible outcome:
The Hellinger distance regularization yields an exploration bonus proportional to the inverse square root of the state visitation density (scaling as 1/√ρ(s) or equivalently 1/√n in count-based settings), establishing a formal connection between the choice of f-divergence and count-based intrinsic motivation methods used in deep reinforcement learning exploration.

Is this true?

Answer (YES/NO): YES